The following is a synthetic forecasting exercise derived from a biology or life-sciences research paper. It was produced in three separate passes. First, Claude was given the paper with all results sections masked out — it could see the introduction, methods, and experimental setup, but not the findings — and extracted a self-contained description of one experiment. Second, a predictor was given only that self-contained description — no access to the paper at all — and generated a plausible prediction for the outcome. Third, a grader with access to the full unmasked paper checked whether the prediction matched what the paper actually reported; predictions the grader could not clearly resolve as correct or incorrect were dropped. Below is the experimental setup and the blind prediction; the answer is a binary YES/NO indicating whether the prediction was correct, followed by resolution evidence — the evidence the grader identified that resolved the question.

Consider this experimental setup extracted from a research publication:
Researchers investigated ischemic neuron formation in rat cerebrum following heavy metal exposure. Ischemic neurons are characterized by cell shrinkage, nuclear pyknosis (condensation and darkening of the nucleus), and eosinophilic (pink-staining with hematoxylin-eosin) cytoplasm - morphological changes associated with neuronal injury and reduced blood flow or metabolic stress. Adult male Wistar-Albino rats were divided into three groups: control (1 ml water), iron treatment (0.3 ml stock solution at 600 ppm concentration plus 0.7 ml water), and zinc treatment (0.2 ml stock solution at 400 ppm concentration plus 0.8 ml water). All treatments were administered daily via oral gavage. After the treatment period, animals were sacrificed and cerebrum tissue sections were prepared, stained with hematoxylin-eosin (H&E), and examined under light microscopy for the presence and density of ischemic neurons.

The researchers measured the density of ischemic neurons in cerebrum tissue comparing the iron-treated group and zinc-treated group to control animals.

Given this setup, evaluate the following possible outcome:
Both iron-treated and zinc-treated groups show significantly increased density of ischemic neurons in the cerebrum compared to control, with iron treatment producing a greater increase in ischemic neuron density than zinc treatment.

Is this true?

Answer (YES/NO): NO